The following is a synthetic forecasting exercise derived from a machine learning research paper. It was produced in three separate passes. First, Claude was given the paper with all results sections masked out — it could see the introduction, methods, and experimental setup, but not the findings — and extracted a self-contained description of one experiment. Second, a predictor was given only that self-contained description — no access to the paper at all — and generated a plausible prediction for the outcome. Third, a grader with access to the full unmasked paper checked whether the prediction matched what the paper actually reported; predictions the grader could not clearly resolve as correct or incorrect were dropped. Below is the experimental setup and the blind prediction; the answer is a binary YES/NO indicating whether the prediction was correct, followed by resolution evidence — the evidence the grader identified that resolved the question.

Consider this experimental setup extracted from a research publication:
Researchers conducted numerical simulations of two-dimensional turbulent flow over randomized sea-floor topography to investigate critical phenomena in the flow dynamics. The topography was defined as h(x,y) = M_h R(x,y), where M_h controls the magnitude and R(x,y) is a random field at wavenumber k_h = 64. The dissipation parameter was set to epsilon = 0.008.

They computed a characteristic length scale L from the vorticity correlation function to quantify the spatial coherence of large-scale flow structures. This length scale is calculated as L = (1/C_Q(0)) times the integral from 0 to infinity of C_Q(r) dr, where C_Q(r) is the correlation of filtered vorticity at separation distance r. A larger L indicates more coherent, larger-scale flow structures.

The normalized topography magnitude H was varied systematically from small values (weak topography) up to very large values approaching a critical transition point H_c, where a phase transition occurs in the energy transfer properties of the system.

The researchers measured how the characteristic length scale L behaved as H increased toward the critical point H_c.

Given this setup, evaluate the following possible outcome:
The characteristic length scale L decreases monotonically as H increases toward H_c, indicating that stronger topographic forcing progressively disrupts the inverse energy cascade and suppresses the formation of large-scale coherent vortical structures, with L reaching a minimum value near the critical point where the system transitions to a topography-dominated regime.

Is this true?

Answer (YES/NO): NO